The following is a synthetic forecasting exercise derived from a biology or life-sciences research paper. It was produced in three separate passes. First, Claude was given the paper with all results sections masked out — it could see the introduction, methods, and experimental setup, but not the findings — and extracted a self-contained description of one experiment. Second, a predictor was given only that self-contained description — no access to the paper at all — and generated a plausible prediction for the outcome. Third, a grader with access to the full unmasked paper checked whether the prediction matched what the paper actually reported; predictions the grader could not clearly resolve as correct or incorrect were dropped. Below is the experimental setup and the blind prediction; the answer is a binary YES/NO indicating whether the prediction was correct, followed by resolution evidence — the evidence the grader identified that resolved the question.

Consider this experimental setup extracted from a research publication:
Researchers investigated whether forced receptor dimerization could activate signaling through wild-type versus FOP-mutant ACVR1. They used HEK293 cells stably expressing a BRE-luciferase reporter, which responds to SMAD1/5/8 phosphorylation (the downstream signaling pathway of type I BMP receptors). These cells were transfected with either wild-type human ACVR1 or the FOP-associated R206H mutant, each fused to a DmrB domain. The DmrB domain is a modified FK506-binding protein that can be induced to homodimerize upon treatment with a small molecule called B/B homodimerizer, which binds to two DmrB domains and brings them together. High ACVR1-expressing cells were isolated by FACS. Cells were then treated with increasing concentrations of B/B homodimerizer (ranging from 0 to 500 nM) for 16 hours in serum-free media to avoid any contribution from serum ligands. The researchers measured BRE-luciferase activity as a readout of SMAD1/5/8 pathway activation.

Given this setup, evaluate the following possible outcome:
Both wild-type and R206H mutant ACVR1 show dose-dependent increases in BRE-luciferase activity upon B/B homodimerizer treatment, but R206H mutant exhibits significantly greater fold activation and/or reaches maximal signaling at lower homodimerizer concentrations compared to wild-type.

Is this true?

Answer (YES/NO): NO